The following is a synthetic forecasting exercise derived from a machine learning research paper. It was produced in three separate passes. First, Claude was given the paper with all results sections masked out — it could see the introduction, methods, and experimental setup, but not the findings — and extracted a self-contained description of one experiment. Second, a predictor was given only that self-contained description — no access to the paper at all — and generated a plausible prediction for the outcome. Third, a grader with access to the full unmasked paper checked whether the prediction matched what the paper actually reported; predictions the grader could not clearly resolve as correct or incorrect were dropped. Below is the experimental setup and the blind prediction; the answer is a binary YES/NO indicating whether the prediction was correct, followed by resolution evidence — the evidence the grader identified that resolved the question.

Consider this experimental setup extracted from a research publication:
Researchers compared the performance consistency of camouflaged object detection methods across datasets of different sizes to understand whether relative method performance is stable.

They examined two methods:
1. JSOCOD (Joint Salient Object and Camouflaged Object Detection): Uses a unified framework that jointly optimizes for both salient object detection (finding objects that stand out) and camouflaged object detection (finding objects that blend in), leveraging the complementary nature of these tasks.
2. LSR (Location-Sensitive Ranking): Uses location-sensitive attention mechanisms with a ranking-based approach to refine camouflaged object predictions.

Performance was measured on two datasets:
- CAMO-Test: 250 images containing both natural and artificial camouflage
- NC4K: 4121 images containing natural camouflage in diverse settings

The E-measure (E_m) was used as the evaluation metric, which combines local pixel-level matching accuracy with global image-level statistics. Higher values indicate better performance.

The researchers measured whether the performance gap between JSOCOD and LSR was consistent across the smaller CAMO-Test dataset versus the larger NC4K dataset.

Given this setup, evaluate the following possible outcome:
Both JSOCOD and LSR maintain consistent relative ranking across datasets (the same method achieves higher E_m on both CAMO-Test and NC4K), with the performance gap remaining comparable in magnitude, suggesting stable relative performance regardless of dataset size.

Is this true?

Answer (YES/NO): NO